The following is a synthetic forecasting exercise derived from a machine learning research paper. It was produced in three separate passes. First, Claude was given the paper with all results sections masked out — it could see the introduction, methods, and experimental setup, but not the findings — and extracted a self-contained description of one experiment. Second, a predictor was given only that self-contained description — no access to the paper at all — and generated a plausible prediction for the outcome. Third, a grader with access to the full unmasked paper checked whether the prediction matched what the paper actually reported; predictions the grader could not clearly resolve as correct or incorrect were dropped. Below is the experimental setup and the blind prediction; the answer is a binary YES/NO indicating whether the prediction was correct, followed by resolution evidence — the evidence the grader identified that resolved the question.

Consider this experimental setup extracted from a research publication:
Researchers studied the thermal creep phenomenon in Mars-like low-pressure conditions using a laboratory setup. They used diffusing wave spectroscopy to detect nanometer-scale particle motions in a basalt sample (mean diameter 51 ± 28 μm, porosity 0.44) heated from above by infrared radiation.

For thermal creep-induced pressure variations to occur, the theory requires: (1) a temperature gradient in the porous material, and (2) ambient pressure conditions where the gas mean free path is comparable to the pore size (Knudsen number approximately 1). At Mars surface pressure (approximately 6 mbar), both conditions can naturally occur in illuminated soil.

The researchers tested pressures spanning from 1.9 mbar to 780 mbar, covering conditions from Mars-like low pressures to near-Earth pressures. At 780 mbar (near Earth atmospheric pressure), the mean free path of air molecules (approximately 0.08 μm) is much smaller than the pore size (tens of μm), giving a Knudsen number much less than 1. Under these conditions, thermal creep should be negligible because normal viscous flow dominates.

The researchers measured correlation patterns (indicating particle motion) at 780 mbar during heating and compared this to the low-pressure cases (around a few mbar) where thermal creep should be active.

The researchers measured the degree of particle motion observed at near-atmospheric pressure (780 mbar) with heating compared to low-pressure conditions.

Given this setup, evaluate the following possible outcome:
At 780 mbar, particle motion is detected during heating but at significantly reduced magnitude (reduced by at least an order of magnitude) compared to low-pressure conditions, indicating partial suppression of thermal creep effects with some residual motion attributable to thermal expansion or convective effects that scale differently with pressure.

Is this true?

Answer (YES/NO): NO